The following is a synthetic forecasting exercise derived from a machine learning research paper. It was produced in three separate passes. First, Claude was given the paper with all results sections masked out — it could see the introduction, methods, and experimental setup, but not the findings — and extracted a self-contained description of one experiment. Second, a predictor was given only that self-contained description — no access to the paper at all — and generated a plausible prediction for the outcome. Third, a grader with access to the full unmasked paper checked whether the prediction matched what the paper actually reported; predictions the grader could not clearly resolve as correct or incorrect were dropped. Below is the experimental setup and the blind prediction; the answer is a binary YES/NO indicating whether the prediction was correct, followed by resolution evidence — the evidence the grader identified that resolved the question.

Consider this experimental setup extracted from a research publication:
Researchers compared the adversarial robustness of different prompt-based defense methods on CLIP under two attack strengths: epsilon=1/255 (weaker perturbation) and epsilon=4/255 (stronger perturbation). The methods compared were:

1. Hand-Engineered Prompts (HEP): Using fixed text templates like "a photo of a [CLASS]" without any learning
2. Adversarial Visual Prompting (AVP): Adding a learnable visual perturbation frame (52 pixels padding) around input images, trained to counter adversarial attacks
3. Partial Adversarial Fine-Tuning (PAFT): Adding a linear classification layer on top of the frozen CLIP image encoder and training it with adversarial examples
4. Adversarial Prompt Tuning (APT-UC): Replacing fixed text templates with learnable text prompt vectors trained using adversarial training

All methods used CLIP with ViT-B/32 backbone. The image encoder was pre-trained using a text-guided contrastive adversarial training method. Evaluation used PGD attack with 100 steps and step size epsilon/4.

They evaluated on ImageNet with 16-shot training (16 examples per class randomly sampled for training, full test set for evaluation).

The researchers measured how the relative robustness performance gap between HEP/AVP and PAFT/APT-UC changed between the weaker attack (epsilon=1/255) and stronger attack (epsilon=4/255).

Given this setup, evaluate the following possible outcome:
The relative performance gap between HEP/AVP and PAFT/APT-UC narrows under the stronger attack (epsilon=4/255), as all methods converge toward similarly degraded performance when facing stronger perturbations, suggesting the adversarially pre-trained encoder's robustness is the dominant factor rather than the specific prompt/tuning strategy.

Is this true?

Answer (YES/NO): NO